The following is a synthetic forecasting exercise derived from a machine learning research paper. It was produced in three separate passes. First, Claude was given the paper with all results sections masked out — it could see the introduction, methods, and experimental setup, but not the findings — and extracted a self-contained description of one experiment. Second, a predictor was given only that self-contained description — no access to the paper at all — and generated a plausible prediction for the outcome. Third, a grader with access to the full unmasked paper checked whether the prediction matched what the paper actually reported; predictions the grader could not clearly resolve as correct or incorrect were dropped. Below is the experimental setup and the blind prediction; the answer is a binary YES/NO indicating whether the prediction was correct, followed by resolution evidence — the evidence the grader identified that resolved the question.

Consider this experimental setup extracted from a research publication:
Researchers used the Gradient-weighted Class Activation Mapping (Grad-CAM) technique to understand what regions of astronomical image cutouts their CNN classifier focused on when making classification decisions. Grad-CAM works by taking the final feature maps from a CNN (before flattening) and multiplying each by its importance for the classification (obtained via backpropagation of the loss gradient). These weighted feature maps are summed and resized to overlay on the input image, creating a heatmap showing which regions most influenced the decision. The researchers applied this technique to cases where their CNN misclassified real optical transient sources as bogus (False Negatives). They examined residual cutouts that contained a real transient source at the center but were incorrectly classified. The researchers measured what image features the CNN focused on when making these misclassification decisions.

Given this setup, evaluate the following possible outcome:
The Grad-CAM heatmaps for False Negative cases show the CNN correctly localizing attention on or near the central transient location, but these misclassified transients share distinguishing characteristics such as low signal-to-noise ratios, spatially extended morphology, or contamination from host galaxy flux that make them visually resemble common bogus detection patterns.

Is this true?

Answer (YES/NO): NO